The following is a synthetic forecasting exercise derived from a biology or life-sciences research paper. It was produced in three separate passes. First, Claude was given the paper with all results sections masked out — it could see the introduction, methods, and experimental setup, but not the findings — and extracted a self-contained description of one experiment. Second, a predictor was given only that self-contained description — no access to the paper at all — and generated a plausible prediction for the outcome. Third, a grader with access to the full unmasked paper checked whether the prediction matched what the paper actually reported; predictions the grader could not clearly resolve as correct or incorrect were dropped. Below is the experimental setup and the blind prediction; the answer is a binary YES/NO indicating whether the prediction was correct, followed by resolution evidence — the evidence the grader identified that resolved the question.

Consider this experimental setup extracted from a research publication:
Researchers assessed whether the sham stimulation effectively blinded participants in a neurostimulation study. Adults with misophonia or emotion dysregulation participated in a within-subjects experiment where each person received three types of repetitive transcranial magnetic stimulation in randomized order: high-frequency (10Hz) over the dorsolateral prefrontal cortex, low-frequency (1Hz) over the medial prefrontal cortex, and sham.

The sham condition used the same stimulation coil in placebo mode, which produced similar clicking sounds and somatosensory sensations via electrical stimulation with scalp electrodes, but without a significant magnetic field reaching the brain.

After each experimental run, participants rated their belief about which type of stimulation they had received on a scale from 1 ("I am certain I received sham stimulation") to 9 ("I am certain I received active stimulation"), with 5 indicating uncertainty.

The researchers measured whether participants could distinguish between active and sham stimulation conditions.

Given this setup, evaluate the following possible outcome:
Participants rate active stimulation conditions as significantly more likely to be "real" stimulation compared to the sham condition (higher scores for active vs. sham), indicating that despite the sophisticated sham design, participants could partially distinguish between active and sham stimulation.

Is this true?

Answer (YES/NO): NO